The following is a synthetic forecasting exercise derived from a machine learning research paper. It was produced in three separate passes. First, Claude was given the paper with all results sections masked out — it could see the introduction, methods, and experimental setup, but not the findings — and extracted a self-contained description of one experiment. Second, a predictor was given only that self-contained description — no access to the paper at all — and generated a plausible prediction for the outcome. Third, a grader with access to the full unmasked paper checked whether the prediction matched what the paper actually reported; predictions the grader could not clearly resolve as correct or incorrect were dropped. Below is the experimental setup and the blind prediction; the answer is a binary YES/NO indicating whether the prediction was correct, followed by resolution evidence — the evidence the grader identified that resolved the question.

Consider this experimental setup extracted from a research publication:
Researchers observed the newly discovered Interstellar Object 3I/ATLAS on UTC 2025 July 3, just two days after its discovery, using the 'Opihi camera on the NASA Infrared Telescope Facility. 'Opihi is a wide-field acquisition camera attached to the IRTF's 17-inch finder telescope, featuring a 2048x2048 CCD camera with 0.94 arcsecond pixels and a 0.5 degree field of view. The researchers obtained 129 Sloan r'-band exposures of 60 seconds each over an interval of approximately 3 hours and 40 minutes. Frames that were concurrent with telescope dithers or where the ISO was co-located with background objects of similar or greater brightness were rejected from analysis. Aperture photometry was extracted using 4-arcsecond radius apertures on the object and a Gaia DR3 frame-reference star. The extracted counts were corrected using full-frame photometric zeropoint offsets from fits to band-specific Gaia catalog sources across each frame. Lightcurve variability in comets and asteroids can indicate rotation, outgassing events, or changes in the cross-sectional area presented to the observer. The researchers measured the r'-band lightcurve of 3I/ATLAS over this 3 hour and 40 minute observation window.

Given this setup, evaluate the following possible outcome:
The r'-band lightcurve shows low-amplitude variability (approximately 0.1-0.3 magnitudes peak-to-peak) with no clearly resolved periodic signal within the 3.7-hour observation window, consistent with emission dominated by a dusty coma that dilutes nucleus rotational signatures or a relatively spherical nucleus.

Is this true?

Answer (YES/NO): NO